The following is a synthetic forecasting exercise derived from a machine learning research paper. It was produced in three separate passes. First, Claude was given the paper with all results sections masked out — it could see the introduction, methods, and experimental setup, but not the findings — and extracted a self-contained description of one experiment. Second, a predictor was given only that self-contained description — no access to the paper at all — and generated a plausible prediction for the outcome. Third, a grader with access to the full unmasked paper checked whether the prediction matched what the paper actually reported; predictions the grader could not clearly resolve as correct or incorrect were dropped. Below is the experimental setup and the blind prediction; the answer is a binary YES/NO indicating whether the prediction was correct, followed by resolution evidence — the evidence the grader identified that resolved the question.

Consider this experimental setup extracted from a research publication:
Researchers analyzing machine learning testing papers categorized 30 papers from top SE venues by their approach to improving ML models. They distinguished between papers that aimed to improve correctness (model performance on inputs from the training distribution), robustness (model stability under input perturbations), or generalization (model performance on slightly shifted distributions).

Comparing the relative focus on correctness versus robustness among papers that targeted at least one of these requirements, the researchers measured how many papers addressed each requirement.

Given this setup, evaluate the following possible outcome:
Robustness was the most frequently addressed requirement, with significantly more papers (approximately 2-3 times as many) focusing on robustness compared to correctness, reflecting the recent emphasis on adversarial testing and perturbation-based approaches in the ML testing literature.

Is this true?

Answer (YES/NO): NO